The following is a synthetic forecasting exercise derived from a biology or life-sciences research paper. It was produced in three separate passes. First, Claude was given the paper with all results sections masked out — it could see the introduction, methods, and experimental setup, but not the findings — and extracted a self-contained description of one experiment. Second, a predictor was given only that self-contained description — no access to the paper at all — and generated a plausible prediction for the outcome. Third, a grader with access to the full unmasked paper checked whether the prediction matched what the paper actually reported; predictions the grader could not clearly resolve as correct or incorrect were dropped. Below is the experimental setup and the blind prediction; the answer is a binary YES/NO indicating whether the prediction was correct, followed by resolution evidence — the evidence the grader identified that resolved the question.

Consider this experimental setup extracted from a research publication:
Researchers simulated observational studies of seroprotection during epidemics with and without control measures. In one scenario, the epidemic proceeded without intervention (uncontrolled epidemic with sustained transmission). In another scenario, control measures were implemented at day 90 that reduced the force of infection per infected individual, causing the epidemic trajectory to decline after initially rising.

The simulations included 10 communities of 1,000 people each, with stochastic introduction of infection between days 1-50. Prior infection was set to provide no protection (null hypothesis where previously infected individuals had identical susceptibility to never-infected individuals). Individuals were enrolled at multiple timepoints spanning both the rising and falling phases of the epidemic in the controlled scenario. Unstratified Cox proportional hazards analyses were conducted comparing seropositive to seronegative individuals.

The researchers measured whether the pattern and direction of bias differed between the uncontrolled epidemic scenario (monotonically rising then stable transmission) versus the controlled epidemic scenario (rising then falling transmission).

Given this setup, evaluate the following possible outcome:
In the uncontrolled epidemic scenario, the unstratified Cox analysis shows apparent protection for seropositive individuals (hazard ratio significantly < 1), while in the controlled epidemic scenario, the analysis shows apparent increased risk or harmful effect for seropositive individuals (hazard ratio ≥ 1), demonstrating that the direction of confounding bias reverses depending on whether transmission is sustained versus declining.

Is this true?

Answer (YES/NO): NO